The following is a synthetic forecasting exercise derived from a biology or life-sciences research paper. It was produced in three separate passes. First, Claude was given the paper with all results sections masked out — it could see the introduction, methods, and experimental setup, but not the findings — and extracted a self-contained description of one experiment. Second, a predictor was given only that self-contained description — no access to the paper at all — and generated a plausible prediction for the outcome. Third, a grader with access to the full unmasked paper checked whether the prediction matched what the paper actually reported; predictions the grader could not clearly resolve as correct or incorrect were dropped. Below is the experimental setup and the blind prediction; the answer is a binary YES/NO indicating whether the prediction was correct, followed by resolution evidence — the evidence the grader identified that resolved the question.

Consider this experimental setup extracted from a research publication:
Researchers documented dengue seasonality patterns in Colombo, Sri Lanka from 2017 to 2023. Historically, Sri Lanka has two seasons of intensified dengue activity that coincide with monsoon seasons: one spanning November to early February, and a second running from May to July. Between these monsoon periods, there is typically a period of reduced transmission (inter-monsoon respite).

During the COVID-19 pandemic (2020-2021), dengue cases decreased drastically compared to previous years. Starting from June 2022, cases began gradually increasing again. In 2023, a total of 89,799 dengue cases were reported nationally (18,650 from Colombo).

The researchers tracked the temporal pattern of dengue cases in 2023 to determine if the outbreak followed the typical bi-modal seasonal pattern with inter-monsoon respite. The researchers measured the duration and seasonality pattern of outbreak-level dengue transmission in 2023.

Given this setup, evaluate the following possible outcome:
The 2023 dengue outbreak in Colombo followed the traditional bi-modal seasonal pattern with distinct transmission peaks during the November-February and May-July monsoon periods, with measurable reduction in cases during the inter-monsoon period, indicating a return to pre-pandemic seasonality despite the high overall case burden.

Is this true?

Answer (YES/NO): NO